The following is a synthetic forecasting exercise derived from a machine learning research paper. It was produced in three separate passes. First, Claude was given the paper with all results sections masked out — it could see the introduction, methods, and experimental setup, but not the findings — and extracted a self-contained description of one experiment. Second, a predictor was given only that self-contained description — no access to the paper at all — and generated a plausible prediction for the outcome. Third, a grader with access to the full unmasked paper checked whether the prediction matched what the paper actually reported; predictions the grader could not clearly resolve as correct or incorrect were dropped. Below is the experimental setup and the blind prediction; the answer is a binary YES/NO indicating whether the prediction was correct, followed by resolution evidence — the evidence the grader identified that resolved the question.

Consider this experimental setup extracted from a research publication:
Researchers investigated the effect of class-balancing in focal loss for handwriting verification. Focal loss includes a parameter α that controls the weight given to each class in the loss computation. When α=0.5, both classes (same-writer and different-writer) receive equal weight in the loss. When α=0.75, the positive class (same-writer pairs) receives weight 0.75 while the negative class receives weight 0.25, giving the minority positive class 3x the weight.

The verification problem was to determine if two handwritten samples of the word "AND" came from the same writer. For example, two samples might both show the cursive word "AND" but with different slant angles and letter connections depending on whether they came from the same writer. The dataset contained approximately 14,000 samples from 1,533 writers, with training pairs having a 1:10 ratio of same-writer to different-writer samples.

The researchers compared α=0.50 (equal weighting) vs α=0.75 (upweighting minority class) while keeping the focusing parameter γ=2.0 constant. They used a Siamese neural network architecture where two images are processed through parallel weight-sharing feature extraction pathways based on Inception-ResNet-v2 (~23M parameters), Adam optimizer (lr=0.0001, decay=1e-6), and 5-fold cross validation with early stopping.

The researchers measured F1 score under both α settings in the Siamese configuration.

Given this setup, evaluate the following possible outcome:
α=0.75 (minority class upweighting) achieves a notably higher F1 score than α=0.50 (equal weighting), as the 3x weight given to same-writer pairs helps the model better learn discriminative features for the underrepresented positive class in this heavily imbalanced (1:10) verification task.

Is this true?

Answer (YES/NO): NO